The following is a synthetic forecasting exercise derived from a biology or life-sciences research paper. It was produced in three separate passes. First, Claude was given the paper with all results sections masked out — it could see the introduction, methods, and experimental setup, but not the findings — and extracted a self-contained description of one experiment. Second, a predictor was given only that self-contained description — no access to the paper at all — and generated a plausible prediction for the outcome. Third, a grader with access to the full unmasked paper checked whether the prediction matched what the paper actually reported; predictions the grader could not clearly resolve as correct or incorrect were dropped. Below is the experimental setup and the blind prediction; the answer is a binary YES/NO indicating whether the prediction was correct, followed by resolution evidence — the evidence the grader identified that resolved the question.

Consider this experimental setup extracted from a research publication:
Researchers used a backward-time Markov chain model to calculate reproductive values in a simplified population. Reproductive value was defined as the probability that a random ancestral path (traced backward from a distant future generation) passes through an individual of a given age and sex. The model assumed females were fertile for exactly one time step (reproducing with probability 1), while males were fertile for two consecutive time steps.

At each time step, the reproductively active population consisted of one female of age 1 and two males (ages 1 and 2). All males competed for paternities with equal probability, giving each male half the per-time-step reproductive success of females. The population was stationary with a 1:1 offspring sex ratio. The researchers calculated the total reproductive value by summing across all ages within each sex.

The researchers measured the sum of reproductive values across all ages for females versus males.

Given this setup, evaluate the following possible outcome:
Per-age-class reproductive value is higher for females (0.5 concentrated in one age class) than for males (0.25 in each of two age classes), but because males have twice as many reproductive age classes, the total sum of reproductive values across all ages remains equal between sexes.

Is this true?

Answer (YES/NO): NO